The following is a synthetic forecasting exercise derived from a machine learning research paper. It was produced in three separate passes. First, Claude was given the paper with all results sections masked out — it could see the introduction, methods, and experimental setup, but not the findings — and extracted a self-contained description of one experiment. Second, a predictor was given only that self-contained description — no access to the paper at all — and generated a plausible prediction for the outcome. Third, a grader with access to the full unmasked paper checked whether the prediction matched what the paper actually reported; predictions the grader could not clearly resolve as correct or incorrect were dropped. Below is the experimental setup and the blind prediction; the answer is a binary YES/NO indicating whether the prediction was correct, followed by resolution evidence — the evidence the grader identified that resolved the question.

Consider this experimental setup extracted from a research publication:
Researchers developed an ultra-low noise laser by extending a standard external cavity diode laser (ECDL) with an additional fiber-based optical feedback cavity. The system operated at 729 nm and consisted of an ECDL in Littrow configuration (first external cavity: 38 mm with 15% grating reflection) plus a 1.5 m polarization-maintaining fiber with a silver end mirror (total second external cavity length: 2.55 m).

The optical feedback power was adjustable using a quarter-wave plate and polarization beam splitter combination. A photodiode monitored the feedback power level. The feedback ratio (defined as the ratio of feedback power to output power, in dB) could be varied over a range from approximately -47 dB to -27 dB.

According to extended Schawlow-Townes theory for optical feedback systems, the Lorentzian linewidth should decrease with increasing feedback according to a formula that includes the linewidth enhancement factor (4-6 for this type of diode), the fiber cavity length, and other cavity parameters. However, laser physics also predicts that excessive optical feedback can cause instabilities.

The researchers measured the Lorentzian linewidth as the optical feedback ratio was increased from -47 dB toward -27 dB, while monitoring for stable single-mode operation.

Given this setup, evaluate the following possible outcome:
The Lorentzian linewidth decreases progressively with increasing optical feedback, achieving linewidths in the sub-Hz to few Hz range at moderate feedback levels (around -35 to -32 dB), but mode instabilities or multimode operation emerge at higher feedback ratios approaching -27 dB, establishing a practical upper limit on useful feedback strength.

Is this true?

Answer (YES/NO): NO